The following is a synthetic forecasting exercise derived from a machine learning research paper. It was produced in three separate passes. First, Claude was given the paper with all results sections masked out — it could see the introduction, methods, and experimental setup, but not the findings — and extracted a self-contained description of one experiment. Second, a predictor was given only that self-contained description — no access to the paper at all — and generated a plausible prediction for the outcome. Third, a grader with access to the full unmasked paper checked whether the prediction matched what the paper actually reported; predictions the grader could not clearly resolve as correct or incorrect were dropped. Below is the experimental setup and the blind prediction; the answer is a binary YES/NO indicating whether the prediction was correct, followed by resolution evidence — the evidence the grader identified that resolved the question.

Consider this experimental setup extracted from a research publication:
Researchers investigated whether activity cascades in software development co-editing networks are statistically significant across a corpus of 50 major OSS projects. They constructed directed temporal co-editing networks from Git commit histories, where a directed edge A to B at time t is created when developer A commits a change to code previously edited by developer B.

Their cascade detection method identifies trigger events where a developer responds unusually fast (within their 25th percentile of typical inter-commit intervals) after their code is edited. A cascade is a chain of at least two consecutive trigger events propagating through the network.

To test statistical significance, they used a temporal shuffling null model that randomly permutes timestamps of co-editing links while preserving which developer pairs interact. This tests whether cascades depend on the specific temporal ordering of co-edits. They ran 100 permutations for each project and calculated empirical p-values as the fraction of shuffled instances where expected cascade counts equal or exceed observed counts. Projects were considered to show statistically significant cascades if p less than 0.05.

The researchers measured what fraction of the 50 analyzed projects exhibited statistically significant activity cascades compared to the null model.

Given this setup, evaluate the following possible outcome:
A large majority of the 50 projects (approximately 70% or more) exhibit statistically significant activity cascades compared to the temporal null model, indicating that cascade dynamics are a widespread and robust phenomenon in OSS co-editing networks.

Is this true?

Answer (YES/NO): NO